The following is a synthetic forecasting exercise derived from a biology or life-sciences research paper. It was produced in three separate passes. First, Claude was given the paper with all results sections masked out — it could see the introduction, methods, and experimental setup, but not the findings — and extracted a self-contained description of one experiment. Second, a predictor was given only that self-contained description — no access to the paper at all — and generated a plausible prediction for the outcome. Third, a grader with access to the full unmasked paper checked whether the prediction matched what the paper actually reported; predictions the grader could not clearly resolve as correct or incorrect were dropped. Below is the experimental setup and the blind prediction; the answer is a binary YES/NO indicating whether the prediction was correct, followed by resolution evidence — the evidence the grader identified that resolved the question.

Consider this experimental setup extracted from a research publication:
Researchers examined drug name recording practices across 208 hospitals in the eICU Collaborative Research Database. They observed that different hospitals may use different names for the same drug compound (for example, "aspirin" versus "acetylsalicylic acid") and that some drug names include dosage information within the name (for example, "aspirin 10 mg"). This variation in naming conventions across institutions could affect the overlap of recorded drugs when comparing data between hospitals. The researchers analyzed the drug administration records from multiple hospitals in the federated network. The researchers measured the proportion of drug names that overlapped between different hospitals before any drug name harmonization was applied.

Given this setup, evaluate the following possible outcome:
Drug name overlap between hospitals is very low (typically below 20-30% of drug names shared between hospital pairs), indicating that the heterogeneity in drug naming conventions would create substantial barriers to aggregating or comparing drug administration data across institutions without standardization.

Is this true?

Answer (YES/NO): YES